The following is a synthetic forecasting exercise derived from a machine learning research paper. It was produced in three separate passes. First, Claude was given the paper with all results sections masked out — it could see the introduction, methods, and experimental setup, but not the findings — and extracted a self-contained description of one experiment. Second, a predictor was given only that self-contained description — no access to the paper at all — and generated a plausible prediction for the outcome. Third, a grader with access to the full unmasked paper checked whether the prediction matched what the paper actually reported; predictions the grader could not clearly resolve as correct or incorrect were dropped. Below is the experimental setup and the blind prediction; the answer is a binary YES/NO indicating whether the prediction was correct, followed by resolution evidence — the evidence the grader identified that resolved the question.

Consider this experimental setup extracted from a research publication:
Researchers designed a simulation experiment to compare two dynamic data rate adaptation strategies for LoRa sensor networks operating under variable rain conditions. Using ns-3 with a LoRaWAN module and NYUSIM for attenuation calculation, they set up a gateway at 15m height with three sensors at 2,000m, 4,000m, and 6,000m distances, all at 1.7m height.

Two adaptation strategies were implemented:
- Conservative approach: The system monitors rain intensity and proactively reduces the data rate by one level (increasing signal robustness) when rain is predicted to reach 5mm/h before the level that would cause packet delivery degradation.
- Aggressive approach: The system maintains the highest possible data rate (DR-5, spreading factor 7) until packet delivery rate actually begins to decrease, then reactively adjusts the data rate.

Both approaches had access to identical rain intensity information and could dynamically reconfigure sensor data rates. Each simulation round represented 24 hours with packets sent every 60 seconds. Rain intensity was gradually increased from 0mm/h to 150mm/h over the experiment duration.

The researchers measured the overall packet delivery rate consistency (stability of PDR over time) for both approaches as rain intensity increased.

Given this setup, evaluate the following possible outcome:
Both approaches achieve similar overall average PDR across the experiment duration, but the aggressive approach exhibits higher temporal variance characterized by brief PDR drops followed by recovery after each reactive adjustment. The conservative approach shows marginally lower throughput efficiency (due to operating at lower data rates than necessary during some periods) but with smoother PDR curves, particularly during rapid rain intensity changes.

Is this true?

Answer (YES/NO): NO